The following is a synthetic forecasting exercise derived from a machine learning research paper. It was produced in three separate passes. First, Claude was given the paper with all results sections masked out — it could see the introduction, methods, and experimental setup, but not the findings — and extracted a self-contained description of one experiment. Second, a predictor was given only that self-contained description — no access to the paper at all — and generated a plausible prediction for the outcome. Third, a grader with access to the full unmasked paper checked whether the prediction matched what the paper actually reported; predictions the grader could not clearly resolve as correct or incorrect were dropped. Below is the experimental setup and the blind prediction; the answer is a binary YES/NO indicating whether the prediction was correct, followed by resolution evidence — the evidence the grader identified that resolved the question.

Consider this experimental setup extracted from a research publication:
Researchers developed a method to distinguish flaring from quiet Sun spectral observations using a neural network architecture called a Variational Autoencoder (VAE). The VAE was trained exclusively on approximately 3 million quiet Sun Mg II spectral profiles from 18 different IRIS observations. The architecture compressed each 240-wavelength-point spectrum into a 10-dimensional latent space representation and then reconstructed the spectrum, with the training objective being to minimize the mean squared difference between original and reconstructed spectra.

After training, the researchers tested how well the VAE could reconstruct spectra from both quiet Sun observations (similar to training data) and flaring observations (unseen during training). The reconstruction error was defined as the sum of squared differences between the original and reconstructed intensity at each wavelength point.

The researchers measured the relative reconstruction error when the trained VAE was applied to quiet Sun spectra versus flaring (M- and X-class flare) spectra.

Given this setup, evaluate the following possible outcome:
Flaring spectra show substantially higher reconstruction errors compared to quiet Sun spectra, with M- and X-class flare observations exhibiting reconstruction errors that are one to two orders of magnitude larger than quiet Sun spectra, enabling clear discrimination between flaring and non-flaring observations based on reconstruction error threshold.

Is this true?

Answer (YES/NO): YES